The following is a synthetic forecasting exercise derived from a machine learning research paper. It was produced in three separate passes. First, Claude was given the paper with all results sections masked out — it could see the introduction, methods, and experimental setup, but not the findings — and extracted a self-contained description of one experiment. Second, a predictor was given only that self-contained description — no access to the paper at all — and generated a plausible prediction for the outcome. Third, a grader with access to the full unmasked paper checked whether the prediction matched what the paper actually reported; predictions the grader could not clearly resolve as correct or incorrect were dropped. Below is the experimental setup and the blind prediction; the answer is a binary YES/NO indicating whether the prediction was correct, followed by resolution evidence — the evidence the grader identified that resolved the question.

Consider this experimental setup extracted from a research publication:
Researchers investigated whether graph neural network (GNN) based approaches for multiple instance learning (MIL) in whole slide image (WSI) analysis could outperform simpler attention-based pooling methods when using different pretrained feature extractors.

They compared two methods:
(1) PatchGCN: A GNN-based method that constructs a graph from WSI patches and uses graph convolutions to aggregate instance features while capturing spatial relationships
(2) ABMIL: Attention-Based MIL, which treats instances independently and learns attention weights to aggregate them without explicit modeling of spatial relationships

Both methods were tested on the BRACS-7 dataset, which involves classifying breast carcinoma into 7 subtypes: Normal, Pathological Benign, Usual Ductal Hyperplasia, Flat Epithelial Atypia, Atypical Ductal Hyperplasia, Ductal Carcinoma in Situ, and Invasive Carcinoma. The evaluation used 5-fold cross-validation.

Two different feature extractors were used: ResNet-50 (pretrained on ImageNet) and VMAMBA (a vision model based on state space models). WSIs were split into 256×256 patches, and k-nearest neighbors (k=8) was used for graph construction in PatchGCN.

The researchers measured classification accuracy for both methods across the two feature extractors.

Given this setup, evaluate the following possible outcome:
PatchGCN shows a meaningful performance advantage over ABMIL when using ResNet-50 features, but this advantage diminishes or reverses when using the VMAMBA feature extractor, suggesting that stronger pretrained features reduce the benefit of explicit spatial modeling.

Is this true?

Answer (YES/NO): YES